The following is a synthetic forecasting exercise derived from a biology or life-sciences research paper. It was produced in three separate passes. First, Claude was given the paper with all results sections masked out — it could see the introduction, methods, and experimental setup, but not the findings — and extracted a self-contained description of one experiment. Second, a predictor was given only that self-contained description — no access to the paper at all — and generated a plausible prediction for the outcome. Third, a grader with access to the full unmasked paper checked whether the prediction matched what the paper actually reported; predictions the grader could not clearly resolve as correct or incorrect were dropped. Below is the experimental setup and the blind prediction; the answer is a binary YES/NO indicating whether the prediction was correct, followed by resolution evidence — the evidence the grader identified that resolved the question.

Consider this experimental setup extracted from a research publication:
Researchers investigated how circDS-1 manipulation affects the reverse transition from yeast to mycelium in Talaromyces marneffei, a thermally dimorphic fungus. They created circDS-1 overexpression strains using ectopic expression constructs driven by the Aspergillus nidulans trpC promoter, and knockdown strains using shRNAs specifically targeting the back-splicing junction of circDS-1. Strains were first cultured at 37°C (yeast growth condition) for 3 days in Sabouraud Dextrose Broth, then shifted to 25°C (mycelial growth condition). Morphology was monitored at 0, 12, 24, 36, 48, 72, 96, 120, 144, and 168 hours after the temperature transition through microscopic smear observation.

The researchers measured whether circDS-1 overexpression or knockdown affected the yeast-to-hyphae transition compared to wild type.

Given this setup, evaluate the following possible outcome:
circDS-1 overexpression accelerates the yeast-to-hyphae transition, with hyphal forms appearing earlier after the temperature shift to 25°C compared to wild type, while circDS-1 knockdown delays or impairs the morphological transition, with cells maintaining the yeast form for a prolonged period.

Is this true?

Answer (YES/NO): NO